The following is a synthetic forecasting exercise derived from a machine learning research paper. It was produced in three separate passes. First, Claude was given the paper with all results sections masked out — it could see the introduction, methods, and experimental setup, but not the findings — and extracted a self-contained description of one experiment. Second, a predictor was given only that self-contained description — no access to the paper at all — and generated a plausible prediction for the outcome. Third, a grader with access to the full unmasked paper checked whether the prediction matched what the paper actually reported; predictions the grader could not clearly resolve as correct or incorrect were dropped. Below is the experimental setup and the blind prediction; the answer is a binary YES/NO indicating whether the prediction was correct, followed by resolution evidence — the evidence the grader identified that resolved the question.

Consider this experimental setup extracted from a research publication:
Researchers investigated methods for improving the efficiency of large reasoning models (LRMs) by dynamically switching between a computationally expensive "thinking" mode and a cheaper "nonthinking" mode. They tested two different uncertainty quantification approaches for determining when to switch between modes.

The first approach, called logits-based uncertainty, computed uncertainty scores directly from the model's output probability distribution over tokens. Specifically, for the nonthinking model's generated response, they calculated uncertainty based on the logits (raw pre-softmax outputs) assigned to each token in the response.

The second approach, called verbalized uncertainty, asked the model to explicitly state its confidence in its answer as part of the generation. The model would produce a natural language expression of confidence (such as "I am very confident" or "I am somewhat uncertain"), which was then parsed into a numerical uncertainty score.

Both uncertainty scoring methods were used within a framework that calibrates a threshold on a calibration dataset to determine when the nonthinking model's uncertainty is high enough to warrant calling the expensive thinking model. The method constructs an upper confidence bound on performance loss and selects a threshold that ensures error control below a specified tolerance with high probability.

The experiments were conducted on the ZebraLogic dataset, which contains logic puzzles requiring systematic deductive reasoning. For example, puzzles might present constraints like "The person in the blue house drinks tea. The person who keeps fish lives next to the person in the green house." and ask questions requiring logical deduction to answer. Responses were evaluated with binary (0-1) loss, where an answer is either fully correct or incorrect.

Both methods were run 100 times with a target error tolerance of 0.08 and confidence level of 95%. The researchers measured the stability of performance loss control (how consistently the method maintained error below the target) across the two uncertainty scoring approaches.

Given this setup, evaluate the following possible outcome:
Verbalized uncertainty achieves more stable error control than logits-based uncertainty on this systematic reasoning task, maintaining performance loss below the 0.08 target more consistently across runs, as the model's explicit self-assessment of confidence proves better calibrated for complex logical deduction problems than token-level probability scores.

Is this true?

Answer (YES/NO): NO